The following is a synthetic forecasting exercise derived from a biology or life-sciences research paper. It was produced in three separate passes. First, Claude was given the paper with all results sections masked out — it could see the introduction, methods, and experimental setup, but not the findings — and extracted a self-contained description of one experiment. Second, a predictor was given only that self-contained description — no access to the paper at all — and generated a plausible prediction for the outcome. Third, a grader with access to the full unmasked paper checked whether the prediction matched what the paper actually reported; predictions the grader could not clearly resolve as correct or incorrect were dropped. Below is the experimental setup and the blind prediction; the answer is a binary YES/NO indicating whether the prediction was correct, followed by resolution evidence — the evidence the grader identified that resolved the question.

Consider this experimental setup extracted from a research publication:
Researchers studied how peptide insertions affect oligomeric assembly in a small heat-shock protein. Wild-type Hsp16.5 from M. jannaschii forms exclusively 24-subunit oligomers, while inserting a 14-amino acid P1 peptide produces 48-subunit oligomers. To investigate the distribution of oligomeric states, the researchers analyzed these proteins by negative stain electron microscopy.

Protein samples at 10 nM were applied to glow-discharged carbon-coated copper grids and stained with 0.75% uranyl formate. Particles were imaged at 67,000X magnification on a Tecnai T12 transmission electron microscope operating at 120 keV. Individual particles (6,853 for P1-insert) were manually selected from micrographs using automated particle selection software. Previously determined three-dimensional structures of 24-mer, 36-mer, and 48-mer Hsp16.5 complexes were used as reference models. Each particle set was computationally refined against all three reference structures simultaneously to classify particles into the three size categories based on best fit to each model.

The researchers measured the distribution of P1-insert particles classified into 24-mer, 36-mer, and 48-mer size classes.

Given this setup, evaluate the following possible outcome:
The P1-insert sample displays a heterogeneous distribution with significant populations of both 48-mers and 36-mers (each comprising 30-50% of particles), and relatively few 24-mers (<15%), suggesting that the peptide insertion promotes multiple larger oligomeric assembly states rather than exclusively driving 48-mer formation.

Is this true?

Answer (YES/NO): NO